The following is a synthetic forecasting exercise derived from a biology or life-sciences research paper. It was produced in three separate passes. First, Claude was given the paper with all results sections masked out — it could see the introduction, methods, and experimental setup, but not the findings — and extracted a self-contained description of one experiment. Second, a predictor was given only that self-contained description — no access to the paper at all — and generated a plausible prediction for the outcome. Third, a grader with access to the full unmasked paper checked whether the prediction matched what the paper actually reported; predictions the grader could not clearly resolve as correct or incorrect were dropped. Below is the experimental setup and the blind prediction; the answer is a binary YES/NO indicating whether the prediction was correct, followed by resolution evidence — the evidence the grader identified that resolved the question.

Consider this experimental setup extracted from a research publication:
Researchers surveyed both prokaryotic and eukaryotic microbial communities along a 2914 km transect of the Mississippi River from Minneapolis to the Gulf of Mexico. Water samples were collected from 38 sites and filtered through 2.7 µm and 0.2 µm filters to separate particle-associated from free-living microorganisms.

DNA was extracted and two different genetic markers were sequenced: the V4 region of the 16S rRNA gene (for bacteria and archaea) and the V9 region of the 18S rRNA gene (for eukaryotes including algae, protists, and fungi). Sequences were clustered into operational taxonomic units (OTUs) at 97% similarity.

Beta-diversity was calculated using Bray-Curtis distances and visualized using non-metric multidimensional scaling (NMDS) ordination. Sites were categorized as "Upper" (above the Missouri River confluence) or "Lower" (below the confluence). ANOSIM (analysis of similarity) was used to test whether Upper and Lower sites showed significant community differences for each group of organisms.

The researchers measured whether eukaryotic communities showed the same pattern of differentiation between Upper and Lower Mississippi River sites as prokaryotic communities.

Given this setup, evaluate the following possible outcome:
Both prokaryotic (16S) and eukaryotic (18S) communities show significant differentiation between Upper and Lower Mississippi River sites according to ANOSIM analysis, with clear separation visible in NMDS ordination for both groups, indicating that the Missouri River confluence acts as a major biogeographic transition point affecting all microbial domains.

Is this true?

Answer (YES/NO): YES